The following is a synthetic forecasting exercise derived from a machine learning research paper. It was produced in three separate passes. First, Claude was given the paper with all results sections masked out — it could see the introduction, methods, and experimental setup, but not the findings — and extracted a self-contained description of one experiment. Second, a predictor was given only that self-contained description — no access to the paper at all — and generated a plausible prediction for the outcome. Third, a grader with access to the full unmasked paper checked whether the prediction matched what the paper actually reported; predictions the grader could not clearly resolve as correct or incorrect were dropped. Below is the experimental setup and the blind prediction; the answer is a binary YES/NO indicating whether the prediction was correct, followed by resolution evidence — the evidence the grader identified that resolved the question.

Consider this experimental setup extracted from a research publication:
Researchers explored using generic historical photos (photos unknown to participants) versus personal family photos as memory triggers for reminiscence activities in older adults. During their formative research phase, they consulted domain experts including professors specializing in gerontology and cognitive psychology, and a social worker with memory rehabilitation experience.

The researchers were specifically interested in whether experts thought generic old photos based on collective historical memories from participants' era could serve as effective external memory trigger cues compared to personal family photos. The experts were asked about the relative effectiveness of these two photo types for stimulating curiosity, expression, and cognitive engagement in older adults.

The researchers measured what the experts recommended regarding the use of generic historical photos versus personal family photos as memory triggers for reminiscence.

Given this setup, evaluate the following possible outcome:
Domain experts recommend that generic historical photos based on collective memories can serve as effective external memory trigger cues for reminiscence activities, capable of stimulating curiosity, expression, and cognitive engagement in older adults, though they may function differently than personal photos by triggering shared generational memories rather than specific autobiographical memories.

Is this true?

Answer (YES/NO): NO